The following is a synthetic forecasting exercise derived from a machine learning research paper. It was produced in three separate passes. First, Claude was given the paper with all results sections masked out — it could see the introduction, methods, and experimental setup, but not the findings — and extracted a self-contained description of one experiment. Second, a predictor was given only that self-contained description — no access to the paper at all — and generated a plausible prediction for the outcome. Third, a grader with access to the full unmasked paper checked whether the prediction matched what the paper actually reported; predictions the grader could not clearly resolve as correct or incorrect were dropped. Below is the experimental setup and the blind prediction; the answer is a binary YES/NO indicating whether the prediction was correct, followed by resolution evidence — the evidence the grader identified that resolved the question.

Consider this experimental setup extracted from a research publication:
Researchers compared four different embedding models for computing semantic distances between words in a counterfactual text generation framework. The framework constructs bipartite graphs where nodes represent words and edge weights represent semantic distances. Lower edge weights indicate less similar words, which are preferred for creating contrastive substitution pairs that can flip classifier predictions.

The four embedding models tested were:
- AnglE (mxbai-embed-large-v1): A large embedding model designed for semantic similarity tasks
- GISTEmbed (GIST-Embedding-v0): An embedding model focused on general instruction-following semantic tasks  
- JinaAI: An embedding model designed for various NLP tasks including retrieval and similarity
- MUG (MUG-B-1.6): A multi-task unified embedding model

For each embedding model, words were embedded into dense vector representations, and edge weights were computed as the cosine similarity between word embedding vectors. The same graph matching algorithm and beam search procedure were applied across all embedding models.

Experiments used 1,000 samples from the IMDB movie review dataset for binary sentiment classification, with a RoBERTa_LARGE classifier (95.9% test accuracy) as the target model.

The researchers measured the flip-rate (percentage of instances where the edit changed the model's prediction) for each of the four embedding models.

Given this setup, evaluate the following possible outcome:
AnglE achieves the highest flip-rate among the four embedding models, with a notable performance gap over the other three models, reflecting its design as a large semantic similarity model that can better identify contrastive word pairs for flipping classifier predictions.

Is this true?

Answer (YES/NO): NO